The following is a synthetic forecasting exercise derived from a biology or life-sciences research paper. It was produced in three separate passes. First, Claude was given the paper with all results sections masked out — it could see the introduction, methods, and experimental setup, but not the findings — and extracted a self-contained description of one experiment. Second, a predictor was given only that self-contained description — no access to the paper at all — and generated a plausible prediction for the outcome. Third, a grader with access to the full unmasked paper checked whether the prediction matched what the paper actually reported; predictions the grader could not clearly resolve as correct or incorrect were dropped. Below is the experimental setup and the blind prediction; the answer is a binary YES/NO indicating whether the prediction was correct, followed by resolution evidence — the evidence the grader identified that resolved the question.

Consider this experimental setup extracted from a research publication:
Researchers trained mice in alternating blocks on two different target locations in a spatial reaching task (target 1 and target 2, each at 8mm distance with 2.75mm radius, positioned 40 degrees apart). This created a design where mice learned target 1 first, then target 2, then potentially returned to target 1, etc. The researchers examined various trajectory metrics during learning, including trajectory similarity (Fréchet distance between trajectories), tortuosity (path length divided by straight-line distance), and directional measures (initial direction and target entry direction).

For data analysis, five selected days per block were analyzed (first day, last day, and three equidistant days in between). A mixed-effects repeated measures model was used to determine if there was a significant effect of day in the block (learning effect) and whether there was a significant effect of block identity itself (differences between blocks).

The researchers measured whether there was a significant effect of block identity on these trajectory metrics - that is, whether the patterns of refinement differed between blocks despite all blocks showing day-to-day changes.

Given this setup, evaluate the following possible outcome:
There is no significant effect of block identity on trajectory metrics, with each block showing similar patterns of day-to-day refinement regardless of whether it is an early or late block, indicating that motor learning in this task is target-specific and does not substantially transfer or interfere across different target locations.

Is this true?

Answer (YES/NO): YES